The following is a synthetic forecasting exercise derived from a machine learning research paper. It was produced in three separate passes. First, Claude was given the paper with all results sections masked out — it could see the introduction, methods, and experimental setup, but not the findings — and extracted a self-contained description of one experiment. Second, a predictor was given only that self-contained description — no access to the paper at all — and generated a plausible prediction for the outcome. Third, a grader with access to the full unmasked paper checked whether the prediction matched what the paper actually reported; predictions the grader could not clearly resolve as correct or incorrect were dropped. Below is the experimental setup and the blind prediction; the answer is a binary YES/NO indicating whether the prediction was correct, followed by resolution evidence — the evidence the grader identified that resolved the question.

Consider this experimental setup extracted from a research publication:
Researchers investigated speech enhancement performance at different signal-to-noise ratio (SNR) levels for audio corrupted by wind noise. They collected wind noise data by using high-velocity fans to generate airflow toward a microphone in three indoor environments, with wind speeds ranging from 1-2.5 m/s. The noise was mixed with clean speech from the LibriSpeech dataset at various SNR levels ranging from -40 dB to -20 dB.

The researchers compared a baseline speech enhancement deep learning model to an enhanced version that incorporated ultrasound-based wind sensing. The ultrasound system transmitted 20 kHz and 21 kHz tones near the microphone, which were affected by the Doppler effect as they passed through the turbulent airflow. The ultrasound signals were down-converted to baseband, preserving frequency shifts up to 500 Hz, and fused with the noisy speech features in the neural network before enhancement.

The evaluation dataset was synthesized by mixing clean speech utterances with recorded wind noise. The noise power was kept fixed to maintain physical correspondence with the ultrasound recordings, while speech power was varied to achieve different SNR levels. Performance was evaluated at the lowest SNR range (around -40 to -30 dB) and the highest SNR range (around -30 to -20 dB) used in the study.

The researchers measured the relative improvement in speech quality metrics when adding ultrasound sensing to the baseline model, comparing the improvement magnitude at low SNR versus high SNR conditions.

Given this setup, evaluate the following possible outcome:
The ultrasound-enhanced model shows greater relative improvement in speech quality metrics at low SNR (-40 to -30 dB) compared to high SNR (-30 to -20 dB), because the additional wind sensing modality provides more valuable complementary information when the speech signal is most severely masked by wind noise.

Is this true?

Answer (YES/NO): YES